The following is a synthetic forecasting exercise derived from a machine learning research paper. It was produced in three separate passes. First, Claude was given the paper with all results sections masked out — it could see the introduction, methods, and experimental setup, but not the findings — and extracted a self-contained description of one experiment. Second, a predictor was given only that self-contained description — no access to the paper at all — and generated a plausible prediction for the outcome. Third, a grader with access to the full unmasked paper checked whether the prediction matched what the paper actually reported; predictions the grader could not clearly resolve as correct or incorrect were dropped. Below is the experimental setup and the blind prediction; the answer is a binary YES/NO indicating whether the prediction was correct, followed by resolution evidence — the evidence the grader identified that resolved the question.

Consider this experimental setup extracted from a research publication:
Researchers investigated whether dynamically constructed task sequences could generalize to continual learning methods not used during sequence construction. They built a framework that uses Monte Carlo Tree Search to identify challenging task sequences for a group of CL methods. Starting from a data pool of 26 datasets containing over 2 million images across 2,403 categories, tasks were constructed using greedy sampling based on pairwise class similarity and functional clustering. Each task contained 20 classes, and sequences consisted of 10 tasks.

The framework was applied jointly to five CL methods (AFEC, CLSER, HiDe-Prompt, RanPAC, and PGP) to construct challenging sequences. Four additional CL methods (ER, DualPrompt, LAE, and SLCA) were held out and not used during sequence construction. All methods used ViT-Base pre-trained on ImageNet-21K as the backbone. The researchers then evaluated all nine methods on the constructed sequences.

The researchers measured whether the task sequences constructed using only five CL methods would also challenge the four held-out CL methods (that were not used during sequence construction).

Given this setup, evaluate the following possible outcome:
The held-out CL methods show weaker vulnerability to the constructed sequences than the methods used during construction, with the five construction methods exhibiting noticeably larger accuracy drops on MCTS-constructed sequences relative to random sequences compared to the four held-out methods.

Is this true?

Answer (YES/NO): NO